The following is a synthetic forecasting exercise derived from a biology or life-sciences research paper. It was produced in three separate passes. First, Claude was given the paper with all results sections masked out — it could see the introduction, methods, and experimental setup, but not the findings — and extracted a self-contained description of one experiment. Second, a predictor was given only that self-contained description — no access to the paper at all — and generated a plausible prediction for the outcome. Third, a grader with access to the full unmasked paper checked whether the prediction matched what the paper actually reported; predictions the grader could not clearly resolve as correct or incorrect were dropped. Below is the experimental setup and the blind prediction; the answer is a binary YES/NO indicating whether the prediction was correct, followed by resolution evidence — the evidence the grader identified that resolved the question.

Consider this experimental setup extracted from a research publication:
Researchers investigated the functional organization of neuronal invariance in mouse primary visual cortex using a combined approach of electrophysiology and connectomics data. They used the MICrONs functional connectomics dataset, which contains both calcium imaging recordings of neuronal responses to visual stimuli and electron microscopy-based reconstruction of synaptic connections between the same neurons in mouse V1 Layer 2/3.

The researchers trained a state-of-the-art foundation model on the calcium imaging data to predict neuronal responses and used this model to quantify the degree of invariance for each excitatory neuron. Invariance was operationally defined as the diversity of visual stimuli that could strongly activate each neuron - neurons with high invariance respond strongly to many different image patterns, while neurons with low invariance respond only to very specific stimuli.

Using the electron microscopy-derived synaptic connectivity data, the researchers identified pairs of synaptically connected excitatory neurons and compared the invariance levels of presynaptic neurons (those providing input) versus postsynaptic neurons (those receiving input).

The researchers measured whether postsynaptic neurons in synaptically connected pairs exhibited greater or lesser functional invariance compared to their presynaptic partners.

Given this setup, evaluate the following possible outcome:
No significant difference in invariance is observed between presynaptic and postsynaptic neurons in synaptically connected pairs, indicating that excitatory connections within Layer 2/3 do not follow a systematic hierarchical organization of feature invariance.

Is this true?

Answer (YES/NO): NO